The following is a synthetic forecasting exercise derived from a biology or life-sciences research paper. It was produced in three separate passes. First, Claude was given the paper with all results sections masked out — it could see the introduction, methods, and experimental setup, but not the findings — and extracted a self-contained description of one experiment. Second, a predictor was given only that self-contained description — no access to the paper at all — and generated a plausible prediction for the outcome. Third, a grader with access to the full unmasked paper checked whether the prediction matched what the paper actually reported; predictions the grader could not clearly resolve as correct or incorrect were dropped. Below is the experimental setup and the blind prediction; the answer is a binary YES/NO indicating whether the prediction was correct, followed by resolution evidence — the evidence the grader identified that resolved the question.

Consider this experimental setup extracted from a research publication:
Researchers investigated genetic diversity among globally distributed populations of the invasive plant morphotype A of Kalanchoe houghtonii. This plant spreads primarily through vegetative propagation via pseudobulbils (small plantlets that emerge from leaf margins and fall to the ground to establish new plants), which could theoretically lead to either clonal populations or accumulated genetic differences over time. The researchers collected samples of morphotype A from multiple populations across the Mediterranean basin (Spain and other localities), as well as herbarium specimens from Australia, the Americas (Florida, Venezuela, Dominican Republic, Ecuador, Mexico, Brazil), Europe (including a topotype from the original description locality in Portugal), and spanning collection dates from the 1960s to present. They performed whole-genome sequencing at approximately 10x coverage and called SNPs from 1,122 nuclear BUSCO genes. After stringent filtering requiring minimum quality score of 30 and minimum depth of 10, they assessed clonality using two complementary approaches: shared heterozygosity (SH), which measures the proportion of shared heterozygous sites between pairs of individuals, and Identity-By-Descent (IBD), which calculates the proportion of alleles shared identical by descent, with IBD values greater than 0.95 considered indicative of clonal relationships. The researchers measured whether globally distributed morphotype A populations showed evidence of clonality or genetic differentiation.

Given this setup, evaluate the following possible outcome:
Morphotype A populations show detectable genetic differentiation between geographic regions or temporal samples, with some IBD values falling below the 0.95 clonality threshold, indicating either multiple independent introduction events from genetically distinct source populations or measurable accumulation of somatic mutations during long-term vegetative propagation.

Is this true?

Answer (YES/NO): NO